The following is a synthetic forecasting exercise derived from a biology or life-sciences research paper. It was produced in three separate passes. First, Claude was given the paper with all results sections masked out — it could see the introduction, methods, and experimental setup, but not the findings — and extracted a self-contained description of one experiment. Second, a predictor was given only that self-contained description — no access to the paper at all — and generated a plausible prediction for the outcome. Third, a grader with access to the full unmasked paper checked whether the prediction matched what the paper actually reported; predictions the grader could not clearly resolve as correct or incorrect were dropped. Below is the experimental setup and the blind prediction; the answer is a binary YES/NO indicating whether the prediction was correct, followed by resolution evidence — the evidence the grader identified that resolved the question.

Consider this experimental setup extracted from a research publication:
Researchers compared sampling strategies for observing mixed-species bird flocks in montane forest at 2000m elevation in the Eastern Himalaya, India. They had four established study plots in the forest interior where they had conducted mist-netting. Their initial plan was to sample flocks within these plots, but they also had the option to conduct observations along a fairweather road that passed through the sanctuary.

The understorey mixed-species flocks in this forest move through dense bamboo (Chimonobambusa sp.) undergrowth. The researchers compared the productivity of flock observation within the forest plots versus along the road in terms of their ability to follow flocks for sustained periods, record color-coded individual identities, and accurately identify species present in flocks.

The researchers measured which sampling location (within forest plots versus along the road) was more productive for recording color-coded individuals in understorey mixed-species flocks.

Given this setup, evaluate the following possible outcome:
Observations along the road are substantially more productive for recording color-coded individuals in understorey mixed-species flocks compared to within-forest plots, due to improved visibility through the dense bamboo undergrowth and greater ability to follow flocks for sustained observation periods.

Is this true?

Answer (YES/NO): YES